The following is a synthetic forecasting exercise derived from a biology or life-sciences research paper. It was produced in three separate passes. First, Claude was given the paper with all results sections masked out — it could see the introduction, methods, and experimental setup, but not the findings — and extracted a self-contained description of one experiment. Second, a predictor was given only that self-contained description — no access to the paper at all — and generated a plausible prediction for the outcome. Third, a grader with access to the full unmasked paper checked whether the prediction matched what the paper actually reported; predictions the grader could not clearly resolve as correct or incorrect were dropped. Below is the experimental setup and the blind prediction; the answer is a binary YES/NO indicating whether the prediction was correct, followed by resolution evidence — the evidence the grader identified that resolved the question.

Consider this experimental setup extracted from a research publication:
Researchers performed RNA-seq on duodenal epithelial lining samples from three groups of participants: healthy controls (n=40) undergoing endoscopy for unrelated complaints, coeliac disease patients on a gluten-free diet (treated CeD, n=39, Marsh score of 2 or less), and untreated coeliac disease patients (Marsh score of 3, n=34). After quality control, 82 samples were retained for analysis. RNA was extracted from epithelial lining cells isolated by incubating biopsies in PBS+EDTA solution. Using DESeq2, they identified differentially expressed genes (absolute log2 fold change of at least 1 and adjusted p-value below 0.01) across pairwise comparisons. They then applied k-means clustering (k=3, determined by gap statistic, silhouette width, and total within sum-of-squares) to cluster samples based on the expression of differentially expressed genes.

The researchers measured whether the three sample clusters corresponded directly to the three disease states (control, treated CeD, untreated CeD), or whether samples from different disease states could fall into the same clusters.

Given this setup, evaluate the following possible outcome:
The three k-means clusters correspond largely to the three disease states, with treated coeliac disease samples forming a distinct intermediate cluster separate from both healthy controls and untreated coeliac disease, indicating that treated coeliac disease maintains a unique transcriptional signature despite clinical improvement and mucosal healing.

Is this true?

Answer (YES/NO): NO